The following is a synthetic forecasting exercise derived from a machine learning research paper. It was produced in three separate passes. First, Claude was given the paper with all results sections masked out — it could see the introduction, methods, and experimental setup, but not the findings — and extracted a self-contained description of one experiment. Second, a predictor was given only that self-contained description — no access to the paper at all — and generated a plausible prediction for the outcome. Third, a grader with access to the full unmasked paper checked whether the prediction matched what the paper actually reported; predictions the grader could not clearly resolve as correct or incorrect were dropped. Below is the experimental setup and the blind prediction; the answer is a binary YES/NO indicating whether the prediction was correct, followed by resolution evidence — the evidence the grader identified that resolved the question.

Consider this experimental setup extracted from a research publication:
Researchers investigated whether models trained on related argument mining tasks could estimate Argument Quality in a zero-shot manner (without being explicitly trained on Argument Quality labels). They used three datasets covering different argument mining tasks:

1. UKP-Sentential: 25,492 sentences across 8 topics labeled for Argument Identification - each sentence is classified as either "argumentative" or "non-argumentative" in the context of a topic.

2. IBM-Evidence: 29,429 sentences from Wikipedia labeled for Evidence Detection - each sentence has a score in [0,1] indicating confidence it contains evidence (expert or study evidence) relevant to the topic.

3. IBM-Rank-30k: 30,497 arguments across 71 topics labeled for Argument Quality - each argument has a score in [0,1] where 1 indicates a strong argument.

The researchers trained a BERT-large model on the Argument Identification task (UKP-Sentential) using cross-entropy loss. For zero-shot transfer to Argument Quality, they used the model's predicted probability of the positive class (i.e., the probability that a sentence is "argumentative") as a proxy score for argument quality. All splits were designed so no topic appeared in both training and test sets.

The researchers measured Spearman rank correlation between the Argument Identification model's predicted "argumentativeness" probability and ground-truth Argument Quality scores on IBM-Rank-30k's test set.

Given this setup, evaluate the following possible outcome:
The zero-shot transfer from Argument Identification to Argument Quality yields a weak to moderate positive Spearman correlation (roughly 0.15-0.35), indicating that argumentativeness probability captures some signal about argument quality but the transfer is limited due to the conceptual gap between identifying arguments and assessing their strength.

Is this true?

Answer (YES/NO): YES